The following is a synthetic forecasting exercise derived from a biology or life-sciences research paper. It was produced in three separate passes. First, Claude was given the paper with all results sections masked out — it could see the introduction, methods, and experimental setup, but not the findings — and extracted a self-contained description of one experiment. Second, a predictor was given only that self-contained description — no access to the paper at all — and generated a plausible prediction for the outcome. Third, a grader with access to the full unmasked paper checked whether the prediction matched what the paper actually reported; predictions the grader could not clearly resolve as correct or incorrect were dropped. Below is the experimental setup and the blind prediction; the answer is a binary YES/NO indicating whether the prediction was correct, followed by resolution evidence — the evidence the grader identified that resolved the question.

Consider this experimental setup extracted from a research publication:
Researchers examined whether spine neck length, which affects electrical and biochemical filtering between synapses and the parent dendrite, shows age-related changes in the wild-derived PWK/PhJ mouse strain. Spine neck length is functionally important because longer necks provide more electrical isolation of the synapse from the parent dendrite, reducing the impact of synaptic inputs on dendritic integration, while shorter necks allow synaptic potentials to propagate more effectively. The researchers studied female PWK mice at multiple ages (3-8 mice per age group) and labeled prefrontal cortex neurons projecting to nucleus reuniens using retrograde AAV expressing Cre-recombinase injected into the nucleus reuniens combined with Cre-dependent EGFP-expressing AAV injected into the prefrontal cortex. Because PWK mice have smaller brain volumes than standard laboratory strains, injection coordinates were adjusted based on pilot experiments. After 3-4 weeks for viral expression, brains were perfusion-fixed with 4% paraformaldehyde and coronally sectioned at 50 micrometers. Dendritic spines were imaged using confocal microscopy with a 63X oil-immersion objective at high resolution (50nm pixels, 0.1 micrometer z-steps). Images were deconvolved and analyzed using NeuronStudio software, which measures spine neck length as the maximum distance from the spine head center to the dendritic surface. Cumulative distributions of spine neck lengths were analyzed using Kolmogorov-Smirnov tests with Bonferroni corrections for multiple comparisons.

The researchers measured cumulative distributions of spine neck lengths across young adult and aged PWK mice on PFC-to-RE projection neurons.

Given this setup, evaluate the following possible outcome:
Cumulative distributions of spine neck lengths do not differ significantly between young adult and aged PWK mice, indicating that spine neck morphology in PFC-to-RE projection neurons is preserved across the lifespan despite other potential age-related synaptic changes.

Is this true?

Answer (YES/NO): NO